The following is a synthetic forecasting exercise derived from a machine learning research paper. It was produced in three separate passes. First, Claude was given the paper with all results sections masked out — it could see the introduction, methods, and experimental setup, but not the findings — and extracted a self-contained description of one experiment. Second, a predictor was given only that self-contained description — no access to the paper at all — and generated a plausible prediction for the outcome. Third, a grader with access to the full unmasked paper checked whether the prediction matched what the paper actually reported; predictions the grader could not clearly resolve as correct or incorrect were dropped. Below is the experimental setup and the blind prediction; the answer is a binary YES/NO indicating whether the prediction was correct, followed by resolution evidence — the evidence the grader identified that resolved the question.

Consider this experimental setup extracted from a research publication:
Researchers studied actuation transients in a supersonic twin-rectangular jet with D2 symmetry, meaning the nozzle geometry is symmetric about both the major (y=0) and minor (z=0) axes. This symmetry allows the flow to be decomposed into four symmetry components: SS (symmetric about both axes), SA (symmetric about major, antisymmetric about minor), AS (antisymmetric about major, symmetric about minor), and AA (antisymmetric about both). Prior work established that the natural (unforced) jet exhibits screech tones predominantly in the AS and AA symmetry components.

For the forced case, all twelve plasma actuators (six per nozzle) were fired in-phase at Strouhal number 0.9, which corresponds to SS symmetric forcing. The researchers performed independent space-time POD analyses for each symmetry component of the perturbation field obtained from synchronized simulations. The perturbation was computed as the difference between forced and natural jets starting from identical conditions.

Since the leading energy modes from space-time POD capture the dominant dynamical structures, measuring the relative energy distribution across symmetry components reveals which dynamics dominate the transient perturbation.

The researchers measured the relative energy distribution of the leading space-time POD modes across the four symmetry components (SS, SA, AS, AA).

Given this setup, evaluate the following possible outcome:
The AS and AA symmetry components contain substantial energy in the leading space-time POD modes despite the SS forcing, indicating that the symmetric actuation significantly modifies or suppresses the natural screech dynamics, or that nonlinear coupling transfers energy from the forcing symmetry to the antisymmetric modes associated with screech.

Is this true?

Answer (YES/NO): NO